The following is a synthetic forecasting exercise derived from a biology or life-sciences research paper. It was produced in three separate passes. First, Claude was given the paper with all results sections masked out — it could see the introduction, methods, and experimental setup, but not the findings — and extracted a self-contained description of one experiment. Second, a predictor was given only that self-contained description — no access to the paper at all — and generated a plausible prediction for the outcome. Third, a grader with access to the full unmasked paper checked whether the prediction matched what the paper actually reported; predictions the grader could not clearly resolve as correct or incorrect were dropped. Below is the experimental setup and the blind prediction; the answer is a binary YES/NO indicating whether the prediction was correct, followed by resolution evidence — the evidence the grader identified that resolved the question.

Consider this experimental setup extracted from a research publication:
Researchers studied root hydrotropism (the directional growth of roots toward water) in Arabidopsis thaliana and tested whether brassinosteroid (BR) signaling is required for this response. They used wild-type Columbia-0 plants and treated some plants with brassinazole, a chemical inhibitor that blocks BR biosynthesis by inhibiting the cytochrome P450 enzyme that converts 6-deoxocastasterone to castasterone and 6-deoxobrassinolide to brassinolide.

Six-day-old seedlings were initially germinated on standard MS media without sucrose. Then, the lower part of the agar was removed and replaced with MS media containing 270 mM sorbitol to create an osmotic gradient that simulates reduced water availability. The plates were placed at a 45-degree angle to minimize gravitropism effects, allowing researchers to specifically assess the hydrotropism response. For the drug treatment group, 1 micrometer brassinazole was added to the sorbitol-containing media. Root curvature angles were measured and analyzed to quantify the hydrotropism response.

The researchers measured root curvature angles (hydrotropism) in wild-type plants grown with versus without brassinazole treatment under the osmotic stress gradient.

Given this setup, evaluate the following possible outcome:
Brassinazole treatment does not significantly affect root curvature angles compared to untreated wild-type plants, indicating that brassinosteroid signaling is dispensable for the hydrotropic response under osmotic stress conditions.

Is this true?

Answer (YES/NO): NO